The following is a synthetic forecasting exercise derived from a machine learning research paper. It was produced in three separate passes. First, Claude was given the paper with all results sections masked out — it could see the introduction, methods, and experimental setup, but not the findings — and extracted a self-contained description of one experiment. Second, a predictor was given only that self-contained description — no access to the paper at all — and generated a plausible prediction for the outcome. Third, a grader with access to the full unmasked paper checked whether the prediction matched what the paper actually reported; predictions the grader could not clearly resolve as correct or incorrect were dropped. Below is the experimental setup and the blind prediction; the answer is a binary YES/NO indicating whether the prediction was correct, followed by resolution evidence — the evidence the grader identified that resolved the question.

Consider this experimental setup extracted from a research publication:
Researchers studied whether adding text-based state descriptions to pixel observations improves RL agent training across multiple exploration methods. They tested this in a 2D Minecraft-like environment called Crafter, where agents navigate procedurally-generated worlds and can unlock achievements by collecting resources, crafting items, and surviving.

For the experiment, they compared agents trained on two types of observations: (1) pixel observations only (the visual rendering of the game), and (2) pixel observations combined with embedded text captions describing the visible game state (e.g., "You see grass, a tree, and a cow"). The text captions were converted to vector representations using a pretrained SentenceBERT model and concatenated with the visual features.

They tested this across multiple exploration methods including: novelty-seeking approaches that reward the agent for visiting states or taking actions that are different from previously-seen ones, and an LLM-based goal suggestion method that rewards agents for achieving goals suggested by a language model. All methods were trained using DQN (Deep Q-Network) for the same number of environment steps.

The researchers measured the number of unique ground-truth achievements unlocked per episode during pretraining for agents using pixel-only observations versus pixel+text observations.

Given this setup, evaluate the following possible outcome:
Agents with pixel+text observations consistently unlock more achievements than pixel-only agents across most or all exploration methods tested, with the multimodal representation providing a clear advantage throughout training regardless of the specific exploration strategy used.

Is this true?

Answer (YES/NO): YES